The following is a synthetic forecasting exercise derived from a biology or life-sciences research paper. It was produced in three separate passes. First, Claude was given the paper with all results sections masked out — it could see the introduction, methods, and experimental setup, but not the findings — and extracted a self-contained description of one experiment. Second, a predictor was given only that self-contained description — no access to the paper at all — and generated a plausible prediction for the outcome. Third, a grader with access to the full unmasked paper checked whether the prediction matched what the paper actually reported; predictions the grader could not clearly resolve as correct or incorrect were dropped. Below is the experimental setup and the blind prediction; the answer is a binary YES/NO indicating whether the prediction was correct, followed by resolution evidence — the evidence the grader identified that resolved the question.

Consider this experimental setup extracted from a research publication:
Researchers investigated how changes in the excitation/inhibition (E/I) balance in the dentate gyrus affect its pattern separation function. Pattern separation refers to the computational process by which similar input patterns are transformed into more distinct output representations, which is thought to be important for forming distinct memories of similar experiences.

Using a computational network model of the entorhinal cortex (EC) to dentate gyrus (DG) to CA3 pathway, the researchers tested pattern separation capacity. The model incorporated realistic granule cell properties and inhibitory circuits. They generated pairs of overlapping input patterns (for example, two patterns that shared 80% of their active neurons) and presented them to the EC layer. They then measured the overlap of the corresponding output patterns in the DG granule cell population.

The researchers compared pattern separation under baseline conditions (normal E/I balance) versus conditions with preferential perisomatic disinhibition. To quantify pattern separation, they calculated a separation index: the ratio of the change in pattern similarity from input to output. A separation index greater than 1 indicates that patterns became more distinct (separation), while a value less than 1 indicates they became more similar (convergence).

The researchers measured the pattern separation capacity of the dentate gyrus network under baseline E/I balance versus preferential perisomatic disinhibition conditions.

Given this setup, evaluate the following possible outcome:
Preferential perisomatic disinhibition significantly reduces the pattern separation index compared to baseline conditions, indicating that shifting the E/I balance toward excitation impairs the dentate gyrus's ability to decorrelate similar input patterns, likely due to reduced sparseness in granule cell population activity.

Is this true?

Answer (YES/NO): YES